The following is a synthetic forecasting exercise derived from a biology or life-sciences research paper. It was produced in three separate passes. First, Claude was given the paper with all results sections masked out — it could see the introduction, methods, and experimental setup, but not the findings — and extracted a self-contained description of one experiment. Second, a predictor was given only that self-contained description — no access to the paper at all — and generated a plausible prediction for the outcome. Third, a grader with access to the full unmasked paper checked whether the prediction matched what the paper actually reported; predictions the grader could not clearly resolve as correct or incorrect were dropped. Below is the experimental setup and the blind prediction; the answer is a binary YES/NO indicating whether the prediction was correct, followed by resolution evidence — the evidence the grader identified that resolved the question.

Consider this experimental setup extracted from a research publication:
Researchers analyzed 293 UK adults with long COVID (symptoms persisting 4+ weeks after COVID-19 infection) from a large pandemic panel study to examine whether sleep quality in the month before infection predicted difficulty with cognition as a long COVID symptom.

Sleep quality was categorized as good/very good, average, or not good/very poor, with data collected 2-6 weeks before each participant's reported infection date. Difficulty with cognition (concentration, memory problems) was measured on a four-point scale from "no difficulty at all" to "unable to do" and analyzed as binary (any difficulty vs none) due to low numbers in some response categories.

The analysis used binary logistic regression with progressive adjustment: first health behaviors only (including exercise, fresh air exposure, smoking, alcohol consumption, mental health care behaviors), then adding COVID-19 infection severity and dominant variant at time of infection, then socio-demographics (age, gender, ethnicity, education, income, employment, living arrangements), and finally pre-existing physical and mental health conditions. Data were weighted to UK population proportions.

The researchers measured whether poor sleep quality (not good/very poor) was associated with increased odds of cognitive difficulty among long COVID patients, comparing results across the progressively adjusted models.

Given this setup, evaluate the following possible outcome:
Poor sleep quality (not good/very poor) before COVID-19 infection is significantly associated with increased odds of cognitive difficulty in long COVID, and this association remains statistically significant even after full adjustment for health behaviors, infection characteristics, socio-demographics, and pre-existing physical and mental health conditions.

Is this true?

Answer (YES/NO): NO